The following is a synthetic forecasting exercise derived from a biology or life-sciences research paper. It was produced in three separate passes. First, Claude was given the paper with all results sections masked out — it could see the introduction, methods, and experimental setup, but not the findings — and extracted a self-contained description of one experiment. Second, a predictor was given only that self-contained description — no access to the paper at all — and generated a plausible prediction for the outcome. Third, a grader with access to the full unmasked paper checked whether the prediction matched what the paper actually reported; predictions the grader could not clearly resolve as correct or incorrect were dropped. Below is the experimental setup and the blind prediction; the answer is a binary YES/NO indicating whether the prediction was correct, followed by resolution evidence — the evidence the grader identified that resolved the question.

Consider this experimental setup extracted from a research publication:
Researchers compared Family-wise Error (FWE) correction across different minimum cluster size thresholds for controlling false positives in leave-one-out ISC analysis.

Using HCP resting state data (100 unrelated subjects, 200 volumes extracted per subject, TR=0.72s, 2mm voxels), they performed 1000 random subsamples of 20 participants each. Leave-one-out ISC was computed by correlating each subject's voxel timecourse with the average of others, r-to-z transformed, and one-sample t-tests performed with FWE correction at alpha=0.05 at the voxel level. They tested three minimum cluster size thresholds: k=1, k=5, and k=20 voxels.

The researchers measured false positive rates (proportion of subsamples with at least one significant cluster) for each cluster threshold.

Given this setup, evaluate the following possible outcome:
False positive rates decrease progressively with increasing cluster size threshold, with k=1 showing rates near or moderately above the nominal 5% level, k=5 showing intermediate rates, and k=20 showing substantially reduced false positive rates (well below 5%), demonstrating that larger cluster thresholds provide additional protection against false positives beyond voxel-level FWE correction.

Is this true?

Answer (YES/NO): NO